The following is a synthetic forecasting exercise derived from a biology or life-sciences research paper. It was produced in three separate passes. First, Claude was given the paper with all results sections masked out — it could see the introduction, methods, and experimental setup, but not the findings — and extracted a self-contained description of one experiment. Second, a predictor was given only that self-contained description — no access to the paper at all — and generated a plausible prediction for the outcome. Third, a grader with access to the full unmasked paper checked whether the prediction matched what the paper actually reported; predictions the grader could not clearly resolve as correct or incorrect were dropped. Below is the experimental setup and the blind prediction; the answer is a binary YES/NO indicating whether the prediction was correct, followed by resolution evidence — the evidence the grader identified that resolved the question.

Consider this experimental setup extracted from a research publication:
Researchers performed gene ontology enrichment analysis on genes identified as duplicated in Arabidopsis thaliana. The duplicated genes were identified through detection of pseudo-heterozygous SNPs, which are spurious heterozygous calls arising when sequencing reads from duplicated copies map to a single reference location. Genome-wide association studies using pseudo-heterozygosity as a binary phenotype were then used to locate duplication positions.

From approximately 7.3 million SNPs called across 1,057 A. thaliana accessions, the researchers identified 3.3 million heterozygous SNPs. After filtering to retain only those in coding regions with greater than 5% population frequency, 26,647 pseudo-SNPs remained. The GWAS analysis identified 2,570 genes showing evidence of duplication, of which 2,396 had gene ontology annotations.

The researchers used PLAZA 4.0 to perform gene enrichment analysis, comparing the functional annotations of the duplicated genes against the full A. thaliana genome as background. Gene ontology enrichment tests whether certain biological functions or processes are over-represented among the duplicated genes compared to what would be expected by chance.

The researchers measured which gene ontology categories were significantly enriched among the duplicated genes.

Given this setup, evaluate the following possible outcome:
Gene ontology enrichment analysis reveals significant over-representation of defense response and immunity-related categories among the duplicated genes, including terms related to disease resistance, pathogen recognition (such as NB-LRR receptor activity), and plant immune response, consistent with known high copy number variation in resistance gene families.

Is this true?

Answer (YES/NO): YES